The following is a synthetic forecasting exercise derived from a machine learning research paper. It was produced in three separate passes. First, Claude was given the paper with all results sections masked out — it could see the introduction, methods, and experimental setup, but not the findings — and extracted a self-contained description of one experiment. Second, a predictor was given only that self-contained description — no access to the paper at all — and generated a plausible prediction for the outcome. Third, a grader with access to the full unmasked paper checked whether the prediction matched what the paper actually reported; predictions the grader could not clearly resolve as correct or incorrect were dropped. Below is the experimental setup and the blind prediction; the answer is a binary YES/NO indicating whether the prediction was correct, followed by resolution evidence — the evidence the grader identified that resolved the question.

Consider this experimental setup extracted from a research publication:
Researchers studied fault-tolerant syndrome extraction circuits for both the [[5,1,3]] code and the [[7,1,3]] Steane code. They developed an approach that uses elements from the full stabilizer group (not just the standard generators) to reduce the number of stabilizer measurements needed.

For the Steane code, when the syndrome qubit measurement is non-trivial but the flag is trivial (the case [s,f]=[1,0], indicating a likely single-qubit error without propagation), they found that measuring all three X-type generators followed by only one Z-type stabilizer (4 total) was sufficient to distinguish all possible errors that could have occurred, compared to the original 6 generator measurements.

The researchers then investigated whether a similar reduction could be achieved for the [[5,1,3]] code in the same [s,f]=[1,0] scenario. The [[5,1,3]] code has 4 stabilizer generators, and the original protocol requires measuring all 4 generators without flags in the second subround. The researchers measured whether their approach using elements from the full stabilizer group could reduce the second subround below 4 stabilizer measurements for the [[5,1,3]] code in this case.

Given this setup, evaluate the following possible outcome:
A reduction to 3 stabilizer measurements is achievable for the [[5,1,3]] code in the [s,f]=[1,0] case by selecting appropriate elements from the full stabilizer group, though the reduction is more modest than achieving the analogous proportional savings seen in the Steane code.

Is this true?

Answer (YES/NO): NO